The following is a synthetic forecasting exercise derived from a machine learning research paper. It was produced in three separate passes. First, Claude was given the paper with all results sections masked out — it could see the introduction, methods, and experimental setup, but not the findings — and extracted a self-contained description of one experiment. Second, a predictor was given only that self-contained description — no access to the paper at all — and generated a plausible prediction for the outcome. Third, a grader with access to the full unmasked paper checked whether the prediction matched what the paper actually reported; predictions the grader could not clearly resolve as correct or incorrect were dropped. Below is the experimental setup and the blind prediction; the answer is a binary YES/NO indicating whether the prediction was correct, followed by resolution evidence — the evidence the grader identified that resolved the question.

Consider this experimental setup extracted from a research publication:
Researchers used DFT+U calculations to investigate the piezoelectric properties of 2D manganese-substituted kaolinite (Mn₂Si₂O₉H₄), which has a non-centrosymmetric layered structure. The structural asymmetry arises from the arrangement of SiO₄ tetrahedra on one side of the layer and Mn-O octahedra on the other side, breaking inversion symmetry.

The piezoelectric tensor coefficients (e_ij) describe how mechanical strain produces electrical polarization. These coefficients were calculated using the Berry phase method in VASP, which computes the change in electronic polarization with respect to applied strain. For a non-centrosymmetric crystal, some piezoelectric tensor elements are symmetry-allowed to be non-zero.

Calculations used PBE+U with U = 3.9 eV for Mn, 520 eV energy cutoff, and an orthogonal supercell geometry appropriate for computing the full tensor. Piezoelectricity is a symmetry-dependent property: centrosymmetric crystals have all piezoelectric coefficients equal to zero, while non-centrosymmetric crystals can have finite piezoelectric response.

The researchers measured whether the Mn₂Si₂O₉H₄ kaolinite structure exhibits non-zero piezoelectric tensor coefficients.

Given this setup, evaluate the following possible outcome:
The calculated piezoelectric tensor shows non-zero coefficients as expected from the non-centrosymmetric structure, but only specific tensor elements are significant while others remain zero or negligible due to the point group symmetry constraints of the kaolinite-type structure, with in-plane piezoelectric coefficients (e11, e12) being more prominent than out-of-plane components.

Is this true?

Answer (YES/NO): NO